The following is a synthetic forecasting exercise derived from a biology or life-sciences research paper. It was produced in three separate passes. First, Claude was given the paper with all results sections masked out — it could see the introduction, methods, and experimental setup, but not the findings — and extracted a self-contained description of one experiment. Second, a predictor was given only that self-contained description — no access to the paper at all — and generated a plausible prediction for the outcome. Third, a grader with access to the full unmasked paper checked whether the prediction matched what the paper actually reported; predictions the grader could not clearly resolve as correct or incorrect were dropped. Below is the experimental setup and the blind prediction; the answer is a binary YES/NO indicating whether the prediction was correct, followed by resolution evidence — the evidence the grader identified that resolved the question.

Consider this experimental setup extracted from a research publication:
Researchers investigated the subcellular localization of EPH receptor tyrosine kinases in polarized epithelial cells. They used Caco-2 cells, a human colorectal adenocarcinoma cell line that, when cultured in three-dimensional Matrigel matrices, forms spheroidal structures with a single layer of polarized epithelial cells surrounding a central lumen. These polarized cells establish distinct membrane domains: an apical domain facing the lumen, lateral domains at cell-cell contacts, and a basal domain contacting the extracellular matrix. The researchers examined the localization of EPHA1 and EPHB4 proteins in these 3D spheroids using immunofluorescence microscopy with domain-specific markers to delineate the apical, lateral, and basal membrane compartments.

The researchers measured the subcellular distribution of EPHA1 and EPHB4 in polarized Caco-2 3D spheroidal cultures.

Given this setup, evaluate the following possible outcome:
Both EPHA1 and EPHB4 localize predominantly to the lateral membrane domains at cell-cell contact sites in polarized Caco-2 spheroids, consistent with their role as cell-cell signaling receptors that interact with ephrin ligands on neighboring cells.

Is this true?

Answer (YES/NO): NO